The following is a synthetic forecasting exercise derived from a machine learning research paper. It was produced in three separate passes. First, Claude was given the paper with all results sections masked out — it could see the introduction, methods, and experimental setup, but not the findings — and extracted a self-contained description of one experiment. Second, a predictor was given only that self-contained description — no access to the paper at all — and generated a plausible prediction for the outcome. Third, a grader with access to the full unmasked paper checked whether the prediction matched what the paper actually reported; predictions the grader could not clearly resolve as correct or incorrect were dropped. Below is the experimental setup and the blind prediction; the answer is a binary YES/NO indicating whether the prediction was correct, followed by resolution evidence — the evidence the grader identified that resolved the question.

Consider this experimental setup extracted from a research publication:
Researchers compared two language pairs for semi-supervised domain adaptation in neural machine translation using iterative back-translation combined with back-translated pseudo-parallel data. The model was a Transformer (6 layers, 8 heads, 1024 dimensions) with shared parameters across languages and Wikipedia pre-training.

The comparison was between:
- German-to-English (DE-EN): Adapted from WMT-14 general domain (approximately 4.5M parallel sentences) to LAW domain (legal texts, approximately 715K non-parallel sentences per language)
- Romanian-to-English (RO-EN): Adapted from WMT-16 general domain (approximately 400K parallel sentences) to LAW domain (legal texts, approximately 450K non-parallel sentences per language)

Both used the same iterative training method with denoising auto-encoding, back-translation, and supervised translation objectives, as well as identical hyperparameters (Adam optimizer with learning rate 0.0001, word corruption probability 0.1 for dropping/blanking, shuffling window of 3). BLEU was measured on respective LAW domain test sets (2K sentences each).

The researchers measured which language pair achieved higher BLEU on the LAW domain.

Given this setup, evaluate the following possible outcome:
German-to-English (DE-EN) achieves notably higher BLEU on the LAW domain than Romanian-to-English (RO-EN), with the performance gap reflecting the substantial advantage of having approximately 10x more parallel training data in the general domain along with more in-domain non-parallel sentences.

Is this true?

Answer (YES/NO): NO